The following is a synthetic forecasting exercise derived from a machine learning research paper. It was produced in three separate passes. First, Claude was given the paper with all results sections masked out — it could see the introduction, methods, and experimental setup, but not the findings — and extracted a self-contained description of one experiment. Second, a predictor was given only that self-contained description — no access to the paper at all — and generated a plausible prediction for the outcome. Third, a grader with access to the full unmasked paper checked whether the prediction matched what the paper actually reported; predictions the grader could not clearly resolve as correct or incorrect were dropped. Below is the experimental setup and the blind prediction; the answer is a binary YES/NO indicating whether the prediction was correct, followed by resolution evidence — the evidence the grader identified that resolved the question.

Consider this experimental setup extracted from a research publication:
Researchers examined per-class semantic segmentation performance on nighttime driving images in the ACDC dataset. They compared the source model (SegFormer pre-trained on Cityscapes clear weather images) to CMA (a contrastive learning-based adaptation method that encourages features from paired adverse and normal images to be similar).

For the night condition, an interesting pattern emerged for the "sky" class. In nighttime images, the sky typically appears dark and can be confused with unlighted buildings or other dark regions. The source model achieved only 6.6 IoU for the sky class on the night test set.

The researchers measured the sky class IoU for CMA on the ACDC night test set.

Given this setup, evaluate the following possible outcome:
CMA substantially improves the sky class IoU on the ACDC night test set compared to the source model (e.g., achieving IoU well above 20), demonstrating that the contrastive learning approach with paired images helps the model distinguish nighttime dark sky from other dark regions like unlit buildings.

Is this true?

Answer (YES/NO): YES